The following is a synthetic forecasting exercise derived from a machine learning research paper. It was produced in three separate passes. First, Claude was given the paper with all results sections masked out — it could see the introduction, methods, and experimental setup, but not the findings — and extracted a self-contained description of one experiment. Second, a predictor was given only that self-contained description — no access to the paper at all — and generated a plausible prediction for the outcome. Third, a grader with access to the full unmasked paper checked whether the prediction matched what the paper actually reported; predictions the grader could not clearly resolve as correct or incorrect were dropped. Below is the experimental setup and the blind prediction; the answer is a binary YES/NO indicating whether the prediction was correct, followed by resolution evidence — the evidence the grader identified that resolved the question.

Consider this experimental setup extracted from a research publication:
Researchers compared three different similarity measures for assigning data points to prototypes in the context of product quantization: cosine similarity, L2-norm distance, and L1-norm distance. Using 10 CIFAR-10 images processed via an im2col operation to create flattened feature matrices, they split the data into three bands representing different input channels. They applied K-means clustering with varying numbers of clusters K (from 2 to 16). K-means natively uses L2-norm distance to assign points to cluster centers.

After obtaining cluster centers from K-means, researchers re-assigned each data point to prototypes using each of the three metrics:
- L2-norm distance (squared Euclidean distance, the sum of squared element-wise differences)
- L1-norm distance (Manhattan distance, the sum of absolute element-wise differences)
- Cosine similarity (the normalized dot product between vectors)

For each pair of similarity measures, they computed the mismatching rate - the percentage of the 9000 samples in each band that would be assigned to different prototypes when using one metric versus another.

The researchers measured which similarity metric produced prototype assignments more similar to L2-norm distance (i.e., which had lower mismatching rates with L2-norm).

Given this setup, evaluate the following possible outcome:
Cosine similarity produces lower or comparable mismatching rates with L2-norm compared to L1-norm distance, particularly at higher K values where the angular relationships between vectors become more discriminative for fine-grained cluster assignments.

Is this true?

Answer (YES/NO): NO